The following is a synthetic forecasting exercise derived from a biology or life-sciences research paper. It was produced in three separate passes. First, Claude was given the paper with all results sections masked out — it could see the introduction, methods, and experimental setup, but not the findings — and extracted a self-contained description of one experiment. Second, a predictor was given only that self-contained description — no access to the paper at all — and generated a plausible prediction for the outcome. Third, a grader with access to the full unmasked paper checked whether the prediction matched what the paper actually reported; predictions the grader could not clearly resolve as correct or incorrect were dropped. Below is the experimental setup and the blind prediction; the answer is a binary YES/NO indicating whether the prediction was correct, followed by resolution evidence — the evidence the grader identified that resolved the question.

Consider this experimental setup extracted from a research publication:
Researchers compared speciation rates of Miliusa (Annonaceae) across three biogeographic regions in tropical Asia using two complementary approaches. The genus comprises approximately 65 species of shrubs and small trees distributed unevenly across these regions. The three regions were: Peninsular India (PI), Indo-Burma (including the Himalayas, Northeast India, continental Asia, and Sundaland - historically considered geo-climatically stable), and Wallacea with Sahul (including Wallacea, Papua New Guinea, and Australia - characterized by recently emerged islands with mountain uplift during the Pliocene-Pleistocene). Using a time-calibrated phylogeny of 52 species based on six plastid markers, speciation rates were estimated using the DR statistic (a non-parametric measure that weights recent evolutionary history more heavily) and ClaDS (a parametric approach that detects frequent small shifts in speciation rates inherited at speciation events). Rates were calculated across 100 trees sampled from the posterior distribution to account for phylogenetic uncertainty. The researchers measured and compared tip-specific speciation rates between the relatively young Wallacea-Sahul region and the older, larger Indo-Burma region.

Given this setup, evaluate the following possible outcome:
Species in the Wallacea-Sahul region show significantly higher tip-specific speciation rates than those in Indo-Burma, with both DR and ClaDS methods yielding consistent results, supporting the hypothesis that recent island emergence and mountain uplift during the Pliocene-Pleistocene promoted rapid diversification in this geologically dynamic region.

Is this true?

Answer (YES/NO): NO